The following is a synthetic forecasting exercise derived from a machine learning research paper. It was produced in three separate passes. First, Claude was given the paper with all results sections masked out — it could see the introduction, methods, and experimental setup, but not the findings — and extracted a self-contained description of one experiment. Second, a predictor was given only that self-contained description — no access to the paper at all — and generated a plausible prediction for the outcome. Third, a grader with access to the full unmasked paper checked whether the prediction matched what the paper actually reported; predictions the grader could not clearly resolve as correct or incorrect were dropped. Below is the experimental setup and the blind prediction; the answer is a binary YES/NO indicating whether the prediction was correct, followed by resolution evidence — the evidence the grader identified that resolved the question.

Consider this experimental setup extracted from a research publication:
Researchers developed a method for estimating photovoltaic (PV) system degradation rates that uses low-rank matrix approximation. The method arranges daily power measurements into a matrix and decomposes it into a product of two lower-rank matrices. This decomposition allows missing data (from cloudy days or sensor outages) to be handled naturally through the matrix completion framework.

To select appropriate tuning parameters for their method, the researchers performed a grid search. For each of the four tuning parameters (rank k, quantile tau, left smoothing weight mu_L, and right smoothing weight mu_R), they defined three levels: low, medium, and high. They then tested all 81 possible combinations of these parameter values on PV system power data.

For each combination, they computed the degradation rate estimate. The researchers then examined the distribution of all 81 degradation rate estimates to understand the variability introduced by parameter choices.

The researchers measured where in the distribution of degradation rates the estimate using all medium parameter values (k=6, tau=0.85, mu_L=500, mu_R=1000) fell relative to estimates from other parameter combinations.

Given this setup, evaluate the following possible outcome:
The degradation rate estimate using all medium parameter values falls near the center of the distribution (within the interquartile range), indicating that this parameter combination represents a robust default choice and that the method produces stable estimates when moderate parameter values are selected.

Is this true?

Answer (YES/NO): YES